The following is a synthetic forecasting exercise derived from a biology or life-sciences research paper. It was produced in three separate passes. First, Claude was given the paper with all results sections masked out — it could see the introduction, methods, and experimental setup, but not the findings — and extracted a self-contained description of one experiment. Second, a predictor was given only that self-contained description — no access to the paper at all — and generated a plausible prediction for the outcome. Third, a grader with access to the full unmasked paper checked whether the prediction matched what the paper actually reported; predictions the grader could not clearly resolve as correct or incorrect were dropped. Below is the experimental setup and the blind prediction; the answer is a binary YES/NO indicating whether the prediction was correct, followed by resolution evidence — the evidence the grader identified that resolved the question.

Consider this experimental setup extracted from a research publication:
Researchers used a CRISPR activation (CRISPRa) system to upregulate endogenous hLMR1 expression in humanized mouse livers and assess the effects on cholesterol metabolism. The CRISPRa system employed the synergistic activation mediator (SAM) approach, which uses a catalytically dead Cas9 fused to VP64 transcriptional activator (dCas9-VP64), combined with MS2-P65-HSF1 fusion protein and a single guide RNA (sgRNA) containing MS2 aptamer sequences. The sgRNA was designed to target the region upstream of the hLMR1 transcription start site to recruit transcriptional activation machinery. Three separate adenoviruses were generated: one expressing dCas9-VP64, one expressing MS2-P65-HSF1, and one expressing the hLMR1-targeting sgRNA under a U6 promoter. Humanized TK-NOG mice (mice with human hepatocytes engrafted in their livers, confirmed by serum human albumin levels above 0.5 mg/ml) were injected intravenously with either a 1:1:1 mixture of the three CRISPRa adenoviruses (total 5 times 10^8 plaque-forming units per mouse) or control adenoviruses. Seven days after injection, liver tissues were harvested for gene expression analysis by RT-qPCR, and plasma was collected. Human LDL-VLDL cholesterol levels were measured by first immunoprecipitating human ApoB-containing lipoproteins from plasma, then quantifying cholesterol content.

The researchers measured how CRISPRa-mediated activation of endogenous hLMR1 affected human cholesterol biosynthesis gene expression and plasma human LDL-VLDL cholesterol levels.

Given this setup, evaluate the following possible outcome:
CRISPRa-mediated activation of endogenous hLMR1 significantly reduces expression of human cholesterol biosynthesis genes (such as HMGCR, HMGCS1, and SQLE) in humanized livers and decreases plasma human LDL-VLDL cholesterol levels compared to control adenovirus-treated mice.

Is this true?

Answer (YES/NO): NO